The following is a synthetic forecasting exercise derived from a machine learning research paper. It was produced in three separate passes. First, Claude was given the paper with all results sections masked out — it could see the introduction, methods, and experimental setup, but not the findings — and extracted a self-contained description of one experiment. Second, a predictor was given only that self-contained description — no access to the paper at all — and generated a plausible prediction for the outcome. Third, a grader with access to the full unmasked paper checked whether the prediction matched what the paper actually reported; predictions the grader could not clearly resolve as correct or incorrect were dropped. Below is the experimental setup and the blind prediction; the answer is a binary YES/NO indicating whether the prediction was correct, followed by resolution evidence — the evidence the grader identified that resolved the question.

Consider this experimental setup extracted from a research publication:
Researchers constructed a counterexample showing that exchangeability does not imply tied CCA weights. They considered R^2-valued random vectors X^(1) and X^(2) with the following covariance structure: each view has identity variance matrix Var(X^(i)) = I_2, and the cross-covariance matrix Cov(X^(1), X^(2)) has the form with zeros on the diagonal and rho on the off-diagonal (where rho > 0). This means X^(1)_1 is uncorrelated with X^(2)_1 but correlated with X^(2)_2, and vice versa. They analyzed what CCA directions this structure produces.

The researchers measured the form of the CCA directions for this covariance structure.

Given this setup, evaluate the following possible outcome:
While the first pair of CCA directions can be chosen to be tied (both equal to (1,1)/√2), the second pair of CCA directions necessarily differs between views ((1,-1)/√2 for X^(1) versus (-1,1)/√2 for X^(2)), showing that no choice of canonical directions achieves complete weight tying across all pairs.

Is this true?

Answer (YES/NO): NO